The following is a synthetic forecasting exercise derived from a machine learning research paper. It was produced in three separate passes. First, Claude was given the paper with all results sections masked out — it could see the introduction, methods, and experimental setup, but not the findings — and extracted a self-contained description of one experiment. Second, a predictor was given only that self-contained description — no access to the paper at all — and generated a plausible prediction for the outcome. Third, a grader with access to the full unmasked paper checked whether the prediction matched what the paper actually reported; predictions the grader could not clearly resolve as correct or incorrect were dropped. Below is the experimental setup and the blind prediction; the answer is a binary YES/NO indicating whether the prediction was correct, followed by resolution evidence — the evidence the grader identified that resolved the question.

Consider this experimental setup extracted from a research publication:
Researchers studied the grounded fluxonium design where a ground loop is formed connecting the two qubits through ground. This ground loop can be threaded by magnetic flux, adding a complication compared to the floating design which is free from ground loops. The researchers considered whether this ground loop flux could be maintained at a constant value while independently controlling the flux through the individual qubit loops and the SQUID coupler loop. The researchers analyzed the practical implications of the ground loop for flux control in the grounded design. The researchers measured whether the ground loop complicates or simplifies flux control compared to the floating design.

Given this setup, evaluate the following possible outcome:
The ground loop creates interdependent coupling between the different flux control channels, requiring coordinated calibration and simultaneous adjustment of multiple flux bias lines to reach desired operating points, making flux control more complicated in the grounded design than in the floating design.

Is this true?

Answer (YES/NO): YES